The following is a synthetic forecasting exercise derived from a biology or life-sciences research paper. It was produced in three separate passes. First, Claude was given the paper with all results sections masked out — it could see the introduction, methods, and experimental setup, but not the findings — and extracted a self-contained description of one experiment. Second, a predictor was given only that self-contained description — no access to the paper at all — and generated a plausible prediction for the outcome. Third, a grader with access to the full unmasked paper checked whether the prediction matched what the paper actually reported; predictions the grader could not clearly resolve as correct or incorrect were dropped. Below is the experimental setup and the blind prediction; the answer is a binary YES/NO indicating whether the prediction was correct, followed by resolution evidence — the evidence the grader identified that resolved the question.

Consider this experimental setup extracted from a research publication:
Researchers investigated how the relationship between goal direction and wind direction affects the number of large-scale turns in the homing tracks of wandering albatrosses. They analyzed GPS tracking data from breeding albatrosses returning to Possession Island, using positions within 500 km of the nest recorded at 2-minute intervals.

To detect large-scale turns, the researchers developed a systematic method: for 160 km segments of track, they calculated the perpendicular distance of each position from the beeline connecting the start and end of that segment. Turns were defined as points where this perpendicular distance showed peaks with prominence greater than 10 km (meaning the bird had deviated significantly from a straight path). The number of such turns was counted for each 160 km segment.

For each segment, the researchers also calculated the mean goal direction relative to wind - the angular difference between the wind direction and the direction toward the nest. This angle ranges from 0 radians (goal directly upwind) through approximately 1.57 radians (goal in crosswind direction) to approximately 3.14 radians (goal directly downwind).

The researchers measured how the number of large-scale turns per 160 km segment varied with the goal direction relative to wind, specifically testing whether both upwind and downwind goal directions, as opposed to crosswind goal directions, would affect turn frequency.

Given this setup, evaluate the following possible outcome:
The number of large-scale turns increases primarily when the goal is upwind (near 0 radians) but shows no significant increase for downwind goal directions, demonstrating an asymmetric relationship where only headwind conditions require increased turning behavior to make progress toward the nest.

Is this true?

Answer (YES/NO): NO